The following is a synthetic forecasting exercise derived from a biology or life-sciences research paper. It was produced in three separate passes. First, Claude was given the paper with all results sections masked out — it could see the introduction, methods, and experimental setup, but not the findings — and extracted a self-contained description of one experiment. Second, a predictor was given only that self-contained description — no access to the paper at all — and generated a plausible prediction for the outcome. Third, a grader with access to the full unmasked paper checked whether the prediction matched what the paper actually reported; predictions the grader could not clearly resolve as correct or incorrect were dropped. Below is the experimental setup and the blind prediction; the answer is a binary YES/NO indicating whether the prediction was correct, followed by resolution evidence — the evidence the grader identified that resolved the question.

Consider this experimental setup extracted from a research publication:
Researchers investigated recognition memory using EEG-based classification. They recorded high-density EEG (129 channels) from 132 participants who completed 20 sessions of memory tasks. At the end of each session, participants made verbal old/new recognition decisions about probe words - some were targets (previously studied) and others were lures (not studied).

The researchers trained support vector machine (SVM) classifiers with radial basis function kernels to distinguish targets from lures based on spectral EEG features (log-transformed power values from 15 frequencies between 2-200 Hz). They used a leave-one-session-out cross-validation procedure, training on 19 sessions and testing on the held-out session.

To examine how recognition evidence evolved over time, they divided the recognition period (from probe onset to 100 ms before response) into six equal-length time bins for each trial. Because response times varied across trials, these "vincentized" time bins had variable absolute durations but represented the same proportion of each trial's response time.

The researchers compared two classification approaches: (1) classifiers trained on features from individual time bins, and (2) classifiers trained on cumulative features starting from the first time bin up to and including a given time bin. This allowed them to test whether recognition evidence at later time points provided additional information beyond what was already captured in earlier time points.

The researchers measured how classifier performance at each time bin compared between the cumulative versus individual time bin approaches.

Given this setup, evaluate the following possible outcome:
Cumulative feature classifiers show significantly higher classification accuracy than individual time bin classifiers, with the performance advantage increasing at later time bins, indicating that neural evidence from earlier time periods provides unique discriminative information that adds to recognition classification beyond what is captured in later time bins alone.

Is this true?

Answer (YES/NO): NO